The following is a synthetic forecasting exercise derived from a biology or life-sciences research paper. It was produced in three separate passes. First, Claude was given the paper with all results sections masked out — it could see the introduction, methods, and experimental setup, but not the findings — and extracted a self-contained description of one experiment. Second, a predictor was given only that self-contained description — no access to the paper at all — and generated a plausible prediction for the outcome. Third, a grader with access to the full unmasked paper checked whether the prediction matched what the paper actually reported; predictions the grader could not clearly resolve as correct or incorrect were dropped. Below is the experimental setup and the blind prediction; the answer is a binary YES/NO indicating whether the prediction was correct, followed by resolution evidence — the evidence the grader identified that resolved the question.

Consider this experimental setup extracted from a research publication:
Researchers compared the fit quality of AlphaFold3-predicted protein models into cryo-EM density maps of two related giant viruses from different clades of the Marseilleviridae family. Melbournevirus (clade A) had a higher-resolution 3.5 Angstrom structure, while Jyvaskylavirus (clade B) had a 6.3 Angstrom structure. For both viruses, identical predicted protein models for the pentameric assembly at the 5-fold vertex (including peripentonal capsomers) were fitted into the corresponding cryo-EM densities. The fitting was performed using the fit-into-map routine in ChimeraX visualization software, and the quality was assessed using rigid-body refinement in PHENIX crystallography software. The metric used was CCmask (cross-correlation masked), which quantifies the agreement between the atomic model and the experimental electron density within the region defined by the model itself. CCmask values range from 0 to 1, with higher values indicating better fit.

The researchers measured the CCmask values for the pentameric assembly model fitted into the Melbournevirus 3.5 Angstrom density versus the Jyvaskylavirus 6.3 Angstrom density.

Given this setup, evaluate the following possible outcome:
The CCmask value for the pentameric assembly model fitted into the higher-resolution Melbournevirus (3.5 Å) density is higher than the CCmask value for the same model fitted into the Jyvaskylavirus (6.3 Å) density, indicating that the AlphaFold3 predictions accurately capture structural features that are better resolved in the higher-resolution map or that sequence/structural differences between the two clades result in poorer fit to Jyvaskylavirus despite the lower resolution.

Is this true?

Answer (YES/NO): YES